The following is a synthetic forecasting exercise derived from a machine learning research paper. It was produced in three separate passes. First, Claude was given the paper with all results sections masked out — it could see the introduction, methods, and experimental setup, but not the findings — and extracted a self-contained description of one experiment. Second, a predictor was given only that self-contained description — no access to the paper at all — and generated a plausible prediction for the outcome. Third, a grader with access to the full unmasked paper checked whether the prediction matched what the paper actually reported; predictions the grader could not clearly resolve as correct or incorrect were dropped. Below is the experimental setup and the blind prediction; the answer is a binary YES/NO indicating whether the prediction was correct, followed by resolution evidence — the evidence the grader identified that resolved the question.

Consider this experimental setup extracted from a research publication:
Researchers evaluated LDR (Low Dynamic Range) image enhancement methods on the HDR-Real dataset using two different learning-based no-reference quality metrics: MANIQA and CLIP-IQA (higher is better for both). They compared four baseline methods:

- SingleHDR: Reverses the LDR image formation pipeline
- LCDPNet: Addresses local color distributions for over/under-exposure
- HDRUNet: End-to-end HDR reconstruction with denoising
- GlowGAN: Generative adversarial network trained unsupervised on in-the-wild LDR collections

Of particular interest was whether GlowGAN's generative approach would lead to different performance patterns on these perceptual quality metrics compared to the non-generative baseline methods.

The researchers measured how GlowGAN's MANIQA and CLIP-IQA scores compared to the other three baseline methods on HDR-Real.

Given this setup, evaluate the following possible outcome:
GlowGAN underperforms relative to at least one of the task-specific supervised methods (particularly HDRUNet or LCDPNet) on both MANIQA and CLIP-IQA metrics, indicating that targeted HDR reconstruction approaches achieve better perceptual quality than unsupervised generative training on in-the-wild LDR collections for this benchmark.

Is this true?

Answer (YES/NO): NO